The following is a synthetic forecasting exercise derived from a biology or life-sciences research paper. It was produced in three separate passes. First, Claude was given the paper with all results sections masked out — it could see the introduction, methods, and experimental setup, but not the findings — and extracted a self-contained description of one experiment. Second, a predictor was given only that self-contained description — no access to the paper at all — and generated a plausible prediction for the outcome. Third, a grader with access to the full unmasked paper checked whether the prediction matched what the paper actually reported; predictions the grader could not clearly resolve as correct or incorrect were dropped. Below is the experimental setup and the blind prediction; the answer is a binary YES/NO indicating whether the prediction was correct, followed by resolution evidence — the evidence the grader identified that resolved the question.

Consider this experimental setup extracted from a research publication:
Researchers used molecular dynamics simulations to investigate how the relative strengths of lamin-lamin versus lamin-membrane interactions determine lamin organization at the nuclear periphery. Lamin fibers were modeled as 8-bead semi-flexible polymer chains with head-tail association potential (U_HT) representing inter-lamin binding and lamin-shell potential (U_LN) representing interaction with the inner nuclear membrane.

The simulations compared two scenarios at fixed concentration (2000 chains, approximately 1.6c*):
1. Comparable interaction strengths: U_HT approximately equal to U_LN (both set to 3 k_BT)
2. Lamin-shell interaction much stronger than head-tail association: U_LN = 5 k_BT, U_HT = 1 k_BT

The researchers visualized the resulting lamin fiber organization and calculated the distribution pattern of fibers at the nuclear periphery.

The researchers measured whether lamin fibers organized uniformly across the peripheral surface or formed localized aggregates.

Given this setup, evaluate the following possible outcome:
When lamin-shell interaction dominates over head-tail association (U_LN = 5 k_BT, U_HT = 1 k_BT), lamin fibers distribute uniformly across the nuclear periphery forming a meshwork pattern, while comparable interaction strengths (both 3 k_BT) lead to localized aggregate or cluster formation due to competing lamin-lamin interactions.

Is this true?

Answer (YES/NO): NO